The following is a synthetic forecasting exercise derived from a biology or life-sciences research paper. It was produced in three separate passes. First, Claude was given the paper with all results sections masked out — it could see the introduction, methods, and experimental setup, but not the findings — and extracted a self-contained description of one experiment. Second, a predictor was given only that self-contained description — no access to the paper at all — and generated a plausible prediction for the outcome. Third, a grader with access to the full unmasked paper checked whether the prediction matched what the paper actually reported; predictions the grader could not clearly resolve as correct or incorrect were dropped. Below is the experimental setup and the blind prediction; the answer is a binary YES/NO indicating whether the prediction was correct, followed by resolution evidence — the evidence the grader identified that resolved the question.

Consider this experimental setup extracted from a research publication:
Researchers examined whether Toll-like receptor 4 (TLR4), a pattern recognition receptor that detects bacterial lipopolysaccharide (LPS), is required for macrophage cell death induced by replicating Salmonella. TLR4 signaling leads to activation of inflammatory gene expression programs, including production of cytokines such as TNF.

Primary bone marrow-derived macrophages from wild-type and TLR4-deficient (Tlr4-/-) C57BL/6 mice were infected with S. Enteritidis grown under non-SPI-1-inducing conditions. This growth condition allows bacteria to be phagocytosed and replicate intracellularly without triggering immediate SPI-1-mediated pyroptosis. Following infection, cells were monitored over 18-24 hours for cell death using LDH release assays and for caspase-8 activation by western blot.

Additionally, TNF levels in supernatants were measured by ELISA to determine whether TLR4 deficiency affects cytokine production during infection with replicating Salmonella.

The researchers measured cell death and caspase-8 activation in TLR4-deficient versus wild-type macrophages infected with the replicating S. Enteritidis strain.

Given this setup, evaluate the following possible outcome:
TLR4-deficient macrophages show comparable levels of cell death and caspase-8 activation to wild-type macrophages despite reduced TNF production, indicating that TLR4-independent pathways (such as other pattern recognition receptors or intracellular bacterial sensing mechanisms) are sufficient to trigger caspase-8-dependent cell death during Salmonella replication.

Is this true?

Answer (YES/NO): NO